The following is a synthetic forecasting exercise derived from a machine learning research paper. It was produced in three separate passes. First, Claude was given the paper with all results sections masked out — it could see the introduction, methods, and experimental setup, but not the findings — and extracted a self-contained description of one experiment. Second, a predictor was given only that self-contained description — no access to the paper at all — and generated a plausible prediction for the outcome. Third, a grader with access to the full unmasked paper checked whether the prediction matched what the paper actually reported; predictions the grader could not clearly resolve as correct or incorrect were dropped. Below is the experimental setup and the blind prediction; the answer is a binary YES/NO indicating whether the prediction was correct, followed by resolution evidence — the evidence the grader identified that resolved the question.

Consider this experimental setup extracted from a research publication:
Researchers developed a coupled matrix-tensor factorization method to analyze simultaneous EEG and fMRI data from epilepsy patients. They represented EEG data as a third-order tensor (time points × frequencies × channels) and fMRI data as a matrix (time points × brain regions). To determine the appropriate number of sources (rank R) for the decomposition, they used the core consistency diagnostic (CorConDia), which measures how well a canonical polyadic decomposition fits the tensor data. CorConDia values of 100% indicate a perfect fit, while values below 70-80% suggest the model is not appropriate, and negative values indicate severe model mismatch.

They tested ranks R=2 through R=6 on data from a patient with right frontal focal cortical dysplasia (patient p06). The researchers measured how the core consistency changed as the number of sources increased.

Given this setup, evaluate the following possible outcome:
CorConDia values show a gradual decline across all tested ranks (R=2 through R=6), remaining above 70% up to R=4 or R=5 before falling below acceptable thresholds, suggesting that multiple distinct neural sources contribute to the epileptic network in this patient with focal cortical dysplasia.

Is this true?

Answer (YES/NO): NO